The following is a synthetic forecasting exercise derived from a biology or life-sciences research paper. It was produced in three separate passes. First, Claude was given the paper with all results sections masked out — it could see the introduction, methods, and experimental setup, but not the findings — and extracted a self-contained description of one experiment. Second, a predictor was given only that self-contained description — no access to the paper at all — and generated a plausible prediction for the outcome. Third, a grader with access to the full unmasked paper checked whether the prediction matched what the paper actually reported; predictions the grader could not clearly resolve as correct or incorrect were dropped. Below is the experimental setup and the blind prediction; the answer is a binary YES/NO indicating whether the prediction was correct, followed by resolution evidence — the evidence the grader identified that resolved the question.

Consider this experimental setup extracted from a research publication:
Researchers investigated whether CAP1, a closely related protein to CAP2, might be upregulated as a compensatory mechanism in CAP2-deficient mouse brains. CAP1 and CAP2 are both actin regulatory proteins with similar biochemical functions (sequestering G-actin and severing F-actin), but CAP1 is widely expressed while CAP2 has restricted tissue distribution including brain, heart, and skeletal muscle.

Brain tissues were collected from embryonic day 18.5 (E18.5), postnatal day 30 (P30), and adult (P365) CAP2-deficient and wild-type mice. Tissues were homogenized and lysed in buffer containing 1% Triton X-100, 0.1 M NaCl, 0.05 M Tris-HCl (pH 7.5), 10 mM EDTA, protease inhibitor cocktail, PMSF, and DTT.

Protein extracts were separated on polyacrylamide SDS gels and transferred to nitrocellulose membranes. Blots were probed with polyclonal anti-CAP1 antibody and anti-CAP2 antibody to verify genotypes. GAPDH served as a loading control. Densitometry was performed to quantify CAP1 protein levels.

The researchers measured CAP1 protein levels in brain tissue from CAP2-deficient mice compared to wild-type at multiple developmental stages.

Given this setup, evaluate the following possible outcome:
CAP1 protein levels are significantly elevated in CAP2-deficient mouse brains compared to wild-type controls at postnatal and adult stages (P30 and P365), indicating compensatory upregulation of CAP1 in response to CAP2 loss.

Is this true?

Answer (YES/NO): NO